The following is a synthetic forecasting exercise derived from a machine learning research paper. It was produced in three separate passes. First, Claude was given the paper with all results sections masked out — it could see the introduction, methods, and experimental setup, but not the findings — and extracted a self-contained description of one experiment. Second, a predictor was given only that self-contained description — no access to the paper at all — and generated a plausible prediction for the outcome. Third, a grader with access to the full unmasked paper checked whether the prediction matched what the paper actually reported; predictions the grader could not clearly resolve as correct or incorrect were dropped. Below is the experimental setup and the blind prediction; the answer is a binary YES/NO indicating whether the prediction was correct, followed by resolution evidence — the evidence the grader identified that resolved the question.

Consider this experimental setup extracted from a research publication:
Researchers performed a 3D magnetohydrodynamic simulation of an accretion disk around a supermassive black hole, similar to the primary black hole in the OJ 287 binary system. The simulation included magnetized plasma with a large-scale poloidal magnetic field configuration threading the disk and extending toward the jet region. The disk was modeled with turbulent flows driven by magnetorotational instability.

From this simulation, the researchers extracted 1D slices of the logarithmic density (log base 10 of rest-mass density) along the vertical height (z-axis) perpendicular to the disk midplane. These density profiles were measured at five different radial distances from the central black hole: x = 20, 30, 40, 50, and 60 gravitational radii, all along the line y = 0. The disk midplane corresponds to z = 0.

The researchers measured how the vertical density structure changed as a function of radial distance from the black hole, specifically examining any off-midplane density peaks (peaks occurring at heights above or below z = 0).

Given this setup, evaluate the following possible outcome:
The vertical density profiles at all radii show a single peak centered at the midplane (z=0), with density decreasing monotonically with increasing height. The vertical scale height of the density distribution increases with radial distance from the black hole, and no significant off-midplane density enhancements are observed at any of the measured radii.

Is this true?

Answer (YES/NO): NO